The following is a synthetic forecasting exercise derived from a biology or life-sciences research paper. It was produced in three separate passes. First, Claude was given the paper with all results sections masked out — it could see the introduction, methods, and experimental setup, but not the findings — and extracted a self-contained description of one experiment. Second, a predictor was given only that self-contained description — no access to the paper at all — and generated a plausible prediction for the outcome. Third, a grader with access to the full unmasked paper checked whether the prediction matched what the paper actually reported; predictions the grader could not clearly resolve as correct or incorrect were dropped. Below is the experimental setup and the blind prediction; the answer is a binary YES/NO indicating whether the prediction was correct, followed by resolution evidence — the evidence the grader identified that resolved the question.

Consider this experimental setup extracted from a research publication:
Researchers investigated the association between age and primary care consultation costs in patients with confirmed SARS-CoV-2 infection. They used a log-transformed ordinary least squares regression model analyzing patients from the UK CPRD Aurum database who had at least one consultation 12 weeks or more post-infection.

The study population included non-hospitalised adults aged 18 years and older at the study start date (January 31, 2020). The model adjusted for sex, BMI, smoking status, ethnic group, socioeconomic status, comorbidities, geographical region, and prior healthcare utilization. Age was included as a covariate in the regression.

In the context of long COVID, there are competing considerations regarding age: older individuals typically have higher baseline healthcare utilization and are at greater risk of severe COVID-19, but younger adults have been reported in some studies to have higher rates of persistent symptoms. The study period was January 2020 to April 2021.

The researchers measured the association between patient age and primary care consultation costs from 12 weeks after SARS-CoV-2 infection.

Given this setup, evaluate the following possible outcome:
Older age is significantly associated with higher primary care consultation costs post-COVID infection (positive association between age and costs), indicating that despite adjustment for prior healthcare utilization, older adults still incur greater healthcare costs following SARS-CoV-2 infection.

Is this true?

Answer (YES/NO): YES